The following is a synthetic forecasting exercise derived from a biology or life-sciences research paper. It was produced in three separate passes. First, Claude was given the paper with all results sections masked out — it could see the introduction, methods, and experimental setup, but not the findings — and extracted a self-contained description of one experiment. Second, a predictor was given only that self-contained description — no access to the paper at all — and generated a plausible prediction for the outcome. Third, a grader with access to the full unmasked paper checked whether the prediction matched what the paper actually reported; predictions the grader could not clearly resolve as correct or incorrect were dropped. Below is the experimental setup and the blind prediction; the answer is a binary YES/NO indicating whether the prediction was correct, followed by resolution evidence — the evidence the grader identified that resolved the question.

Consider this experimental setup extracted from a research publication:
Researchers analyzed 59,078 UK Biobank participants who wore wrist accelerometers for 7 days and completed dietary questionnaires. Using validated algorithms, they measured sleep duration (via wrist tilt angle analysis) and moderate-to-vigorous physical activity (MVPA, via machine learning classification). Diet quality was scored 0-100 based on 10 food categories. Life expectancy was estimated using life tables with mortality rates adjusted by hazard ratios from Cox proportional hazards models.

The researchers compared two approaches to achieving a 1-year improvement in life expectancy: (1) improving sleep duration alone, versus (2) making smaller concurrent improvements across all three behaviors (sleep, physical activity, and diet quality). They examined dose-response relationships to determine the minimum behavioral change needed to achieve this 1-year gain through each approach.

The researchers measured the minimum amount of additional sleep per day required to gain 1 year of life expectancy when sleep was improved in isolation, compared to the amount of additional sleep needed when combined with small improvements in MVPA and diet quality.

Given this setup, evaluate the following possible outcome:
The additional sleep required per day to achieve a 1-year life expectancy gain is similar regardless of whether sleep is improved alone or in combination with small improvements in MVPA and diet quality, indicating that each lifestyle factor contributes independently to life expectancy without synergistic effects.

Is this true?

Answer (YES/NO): NO